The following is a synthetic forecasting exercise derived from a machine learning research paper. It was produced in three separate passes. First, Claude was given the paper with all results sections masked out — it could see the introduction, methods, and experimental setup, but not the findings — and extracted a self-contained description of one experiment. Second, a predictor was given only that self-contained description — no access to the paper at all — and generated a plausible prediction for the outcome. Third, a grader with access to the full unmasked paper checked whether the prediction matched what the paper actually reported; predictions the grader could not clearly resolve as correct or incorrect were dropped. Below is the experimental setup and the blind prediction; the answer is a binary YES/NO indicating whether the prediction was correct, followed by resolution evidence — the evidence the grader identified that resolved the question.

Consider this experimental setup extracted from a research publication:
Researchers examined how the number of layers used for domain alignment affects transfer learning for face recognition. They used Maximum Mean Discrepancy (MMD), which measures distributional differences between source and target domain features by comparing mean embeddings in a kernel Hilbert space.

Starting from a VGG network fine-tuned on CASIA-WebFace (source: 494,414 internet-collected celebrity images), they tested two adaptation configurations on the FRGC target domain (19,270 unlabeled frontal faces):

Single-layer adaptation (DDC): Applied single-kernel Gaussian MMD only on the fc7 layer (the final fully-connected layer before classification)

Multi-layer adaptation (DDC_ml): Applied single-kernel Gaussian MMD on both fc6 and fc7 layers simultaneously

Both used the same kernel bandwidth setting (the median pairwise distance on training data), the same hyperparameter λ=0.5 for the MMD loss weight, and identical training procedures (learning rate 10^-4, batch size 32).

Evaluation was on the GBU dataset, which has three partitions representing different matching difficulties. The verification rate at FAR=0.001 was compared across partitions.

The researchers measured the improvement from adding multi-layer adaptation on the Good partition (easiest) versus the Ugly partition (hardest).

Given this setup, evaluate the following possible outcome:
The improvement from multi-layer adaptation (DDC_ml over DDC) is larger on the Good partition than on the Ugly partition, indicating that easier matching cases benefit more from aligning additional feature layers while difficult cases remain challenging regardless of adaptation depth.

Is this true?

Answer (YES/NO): NO